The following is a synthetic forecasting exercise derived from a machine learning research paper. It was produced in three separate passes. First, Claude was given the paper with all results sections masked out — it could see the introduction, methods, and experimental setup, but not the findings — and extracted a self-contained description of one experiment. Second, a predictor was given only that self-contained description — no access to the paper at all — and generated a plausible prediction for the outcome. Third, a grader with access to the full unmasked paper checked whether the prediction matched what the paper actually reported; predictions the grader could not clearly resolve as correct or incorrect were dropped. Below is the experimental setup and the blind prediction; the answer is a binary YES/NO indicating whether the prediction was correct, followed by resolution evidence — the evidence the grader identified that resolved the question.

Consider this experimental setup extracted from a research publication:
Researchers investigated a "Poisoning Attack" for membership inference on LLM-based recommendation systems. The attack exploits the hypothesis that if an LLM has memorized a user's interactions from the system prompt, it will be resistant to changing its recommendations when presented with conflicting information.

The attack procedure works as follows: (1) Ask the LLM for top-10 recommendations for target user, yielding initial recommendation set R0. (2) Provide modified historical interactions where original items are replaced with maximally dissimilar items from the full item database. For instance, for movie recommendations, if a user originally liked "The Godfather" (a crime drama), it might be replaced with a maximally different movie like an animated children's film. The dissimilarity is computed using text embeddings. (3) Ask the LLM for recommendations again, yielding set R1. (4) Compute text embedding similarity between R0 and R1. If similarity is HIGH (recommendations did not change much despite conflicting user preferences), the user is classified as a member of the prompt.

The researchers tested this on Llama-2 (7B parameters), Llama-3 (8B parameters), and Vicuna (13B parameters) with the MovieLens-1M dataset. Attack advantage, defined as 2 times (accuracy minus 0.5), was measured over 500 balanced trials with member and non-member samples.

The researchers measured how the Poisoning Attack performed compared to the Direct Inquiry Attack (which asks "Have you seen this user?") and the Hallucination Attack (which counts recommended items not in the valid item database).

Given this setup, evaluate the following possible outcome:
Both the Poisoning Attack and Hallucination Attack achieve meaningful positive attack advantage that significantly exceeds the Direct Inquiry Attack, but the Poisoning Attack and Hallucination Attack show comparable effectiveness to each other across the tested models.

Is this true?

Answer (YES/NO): NO